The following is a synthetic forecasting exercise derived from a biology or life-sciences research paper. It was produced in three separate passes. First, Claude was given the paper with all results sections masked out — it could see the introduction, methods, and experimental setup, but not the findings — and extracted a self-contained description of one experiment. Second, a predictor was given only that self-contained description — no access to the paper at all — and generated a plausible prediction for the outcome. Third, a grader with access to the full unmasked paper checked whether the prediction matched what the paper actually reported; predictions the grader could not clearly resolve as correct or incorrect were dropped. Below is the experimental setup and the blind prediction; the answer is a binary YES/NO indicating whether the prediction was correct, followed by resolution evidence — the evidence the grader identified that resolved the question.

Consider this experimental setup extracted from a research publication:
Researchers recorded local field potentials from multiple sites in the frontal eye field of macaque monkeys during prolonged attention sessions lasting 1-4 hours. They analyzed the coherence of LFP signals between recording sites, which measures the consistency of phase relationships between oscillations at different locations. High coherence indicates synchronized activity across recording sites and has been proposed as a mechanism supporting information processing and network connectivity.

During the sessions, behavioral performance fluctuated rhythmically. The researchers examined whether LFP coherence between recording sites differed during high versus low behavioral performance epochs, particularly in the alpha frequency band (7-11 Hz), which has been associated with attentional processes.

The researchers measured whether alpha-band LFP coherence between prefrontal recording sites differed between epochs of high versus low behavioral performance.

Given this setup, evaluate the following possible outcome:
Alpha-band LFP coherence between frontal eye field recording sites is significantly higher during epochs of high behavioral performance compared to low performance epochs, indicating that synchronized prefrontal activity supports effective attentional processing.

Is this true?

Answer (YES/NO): YES